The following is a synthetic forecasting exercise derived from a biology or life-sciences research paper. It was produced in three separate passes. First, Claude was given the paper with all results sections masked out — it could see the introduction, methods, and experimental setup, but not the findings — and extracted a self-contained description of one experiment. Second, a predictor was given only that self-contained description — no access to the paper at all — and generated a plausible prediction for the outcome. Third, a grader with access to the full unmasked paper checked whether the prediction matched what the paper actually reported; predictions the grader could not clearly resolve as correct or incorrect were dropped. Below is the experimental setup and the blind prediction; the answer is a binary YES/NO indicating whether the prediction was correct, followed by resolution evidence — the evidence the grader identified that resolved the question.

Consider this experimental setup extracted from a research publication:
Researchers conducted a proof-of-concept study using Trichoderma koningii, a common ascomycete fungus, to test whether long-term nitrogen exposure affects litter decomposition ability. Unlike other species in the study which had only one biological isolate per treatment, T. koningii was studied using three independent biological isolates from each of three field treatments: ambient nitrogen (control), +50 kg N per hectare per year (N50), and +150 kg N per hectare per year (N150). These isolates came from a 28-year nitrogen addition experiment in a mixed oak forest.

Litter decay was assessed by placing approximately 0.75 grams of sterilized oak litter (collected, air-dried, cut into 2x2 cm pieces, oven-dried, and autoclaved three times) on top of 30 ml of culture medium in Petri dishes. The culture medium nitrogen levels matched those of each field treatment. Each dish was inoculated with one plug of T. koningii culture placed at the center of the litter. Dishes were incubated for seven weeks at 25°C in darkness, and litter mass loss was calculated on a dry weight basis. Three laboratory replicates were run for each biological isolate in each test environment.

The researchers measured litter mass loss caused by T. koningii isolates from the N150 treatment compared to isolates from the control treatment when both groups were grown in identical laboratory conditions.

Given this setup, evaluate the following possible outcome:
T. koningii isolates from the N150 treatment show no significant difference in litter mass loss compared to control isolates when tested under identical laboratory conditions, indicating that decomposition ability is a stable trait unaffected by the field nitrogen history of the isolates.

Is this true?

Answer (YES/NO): NO